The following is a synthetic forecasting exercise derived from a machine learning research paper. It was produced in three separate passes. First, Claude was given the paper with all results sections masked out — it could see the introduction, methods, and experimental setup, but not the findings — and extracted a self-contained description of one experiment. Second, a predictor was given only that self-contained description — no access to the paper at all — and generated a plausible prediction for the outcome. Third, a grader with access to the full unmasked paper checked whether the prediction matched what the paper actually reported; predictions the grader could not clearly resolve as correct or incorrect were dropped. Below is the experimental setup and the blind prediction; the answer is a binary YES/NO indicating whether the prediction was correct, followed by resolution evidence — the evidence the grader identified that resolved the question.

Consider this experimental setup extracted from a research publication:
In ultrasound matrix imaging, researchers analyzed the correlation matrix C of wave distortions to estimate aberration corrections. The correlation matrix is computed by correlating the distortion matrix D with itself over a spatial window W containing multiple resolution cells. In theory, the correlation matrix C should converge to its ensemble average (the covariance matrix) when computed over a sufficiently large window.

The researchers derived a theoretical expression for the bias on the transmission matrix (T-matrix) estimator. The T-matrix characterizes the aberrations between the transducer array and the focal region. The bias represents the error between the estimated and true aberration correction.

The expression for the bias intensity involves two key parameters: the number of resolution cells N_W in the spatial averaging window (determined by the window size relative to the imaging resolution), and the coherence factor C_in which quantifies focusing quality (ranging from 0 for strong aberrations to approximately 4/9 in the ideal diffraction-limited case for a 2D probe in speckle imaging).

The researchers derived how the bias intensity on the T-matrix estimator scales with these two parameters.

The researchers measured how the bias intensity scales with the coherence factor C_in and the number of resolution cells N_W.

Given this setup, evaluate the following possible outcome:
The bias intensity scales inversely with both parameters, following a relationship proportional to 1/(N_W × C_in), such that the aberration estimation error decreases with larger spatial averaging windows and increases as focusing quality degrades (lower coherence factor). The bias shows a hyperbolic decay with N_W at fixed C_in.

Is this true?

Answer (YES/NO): NO